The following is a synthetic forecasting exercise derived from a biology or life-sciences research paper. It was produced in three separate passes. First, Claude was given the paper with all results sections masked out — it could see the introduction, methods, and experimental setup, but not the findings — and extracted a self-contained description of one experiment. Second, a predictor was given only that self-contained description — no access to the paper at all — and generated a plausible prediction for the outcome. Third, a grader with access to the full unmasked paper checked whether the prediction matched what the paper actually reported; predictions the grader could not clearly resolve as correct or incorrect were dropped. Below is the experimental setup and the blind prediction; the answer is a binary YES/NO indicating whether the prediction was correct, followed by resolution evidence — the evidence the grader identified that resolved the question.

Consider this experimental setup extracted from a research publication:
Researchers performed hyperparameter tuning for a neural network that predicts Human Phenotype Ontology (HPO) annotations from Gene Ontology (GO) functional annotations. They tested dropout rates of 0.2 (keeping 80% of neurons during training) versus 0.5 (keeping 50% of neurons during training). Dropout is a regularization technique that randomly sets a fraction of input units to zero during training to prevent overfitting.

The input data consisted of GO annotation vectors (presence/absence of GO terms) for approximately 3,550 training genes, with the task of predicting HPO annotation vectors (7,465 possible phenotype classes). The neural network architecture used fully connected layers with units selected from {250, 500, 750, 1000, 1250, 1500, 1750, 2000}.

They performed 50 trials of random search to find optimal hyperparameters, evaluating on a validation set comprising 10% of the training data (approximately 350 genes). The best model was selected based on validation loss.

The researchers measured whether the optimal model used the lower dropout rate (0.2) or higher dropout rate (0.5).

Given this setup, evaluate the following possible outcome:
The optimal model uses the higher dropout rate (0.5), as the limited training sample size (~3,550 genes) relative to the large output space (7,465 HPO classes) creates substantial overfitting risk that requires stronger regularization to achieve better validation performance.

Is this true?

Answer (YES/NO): YES